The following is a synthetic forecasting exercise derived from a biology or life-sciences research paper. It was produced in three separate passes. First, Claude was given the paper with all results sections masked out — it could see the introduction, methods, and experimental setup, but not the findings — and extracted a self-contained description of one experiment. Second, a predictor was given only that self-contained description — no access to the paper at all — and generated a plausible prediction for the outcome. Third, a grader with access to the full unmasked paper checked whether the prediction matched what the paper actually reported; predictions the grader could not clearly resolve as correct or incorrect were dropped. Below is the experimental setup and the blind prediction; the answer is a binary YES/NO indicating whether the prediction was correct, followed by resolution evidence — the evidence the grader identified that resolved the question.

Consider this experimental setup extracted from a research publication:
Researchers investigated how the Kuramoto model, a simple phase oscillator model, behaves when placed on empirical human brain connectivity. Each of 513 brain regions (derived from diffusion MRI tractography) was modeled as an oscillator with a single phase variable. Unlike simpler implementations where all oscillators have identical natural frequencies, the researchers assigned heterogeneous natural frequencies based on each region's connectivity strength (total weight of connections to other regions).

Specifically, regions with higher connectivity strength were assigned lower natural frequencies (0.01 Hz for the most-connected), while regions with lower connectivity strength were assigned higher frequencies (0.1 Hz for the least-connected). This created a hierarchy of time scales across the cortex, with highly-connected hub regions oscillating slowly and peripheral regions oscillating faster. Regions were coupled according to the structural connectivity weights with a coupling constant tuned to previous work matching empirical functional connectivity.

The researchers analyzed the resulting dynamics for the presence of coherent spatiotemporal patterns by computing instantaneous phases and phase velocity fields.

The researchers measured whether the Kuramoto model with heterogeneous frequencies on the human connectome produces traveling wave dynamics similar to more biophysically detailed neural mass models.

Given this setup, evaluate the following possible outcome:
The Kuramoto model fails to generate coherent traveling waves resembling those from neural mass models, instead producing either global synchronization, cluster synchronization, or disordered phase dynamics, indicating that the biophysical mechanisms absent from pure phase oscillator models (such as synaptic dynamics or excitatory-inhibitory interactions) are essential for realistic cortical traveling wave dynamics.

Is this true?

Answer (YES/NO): NO